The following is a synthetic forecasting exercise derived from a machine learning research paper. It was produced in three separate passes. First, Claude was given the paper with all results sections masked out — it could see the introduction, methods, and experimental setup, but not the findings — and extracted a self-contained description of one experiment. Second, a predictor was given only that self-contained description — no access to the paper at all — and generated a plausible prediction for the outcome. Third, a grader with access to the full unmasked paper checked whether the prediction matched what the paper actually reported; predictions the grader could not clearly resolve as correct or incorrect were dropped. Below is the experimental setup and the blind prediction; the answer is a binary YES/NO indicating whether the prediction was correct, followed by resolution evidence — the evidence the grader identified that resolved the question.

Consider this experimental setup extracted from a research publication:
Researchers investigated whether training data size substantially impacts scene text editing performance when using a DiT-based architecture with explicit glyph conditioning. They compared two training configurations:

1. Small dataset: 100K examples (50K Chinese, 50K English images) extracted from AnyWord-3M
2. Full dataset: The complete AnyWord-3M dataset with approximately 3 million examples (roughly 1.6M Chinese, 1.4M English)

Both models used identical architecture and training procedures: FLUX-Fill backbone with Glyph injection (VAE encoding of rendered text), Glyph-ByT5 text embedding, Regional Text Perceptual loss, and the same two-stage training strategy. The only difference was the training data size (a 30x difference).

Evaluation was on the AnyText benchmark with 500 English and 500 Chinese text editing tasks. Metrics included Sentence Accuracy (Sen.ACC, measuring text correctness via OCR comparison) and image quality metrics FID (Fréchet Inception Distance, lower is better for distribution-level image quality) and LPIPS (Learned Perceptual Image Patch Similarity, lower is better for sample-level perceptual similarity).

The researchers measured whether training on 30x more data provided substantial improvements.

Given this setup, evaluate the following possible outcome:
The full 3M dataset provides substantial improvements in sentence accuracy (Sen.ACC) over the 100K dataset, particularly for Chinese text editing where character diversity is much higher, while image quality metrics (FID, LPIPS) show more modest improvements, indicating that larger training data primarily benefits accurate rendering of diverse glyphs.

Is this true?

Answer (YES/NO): NO